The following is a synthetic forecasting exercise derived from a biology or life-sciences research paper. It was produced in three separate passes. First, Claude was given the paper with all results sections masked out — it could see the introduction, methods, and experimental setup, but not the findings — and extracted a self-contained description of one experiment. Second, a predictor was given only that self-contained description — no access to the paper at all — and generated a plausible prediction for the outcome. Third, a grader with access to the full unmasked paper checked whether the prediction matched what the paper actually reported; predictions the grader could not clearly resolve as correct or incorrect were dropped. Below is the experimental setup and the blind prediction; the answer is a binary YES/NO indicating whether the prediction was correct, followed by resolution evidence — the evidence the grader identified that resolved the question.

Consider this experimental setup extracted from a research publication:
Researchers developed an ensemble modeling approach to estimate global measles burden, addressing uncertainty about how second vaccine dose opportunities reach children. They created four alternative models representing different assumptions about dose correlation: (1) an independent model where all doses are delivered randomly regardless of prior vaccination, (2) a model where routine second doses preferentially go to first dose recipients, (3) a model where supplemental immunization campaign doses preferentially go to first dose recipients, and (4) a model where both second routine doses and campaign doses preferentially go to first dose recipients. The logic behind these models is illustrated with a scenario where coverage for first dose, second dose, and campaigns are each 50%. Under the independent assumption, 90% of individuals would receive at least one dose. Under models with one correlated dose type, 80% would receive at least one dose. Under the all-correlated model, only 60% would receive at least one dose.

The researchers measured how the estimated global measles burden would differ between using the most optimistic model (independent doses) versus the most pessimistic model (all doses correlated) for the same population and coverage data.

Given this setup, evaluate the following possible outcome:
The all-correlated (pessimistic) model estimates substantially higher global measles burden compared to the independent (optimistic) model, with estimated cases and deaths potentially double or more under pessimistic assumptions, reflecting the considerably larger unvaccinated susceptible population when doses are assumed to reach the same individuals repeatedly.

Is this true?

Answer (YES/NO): NO